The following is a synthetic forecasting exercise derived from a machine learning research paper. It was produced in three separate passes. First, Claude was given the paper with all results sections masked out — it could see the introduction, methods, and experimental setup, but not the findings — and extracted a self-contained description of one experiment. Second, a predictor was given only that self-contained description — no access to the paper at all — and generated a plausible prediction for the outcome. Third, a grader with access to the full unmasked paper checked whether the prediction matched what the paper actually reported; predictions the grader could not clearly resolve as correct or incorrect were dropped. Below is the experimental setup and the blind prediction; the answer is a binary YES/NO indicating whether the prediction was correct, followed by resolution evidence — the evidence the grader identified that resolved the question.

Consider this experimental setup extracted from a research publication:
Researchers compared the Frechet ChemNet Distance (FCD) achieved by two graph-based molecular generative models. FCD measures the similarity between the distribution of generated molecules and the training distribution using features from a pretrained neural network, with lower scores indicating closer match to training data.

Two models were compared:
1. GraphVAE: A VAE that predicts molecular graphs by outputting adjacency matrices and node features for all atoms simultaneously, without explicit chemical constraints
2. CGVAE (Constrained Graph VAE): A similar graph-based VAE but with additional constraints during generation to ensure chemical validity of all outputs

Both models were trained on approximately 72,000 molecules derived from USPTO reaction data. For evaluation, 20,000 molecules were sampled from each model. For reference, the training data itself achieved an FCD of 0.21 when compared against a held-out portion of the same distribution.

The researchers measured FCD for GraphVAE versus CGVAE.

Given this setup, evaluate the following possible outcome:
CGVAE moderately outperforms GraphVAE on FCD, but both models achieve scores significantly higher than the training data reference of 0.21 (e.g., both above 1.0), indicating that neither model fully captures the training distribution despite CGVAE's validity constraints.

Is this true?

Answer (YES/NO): NO